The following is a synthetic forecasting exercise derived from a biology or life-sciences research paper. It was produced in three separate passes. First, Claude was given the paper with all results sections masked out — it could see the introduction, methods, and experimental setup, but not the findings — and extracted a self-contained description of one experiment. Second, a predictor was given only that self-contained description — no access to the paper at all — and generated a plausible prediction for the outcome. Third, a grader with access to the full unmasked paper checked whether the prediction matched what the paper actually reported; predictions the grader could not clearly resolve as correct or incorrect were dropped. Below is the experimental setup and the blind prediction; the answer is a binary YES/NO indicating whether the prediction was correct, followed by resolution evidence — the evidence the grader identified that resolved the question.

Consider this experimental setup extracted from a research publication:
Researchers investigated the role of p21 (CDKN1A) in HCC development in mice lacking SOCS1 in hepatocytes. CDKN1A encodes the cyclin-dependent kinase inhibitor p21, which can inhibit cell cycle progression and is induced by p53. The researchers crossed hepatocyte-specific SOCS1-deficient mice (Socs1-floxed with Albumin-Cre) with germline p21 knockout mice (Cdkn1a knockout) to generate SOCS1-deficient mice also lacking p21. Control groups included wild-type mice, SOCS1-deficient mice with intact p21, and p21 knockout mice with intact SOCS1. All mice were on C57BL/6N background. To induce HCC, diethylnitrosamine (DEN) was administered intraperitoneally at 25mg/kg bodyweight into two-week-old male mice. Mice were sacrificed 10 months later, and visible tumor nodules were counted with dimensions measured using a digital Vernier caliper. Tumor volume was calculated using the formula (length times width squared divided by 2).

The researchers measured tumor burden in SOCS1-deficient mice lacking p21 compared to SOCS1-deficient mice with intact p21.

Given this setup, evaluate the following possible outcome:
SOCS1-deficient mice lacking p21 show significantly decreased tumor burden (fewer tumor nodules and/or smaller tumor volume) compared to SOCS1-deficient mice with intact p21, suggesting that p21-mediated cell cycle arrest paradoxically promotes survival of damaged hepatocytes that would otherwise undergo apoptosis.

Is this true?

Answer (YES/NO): YES